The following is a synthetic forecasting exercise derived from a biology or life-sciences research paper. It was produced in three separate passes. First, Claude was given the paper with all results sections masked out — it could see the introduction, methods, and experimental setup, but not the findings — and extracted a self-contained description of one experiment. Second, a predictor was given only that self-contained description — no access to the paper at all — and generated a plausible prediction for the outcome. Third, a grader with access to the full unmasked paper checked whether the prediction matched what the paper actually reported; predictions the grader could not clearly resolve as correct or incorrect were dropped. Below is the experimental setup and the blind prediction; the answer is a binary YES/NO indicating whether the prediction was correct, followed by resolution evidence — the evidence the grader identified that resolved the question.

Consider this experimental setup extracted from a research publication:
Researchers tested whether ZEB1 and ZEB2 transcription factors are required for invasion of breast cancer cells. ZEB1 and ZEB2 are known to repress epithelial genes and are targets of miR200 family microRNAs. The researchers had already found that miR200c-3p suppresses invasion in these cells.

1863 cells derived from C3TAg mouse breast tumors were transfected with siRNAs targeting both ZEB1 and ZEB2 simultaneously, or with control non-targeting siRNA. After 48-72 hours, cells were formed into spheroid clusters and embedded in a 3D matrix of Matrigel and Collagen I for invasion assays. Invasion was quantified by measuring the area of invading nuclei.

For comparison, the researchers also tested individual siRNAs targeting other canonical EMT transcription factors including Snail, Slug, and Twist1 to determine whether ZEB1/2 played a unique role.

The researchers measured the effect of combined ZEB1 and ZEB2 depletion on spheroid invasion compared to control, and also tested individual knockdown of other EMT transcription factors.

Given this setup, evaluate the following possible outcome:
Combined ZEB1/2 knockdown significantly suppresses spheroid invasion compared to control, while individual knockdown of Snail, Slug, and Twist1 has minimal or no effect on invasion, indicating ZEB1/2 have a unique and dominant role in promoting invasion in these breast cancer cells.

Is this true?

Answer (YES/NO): YES